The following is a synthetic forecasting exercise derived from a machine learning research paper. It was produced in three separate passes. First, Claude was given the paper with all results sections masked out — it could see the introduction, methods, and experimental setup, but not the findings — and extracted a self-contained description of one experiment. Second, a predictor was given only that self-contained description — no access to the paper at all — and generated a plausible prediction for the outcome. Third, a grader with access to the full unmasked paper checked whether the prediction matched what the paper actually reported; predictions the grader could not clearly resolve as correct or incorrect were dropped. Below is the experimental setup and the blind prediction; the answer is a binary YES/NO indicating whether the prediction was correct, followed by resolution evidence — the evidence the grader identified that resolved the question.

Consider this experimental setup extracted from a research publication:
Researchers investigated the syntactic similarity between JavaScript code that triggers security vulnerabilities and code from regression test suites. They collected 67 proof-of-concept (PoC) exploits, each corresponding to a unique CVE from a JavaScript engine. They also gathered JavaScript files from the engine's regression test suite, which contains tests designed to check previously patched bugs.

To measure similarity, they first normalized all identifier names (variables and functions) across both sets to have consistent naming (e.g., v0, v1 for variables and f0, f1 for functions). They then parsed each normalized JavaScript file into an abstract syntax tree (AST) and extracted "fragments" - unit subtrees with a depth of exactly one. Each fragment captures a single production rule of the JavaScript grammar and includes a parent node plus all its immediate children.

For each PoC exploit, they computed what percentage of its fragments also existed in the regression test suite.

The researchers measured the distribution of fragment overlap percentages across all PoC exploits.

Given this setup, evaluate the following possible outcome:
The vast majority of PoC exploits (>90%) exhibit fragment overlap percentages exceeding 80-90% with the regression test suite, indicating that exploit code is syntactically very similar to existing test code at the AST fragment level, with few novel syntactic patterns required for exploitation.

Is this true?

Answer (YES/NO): YES